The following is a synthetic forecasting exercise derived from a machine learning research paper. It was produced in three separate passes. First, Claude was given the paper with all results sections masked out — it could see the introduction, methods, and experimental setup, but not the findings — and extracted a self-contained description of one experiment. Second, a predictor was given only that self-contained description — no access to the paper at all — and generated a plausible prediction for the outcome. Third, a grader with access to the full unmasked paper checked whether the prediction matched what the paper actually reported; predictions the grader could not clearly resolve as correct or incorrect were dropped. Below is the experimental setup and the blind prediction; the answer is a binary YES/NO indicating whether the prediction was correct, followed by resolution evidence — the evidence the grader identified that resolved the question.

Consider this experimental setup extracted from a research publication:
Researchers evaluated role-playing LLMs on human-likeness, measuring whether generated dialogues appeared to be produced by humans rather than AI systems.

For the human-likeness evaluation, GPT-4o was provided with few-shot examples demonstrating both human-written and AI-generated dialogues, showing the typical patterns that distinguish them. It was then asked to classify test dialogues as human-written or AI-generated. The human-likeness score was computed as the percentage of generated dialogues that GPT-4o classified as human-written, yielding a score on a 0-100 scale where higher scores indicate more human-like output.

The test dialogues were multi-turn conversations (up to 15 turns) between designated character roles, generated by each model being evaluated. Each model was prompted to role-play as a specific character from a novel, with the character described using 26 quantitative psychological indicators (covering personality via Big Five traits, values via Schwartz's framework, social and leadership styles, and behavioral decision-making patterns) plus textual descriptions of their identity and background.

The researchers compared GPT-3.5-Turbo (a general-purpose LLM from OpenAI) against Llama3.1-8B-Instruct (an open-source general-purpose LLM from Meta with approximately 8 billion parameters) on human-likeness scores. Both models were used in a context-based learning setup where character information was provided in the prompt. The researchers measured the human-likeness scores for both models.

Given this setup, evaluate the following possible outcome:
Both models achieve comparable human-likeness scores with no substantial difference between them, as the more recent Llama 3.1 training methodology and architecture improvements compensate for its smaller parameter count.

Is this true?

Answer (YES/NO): NO